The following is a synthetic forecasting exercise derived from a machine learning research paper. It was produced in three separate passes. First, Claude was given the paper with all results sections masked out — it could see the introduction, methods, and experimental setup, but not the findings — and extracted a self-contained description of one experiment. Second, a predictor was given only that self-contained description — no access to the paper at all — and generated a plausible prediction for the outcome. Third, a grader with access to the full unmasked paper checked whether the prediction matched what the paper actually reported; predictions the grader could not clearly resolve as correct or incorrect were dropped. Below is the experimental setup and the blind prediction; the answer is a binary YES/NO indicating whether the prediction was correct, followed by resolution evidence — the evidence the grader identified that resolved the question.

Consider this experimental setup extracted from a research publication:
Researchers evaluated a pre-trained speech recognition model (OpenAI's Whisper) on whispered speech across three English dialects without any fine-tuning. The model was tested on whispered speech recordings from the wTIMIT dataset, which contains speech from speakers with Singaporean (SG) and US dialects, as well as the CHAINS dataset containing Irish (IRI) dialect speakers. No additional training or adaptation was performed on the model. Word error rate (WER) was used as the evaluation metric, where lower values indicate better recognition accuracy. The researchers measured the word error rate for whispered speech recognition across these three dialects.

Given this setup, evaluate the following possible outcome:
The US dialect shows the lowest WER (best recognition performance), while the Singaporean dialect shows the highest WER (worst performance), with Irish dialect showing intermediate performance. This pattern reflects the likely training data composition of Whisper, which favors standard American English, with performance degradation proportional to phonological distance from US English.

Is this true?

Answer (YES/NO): YES